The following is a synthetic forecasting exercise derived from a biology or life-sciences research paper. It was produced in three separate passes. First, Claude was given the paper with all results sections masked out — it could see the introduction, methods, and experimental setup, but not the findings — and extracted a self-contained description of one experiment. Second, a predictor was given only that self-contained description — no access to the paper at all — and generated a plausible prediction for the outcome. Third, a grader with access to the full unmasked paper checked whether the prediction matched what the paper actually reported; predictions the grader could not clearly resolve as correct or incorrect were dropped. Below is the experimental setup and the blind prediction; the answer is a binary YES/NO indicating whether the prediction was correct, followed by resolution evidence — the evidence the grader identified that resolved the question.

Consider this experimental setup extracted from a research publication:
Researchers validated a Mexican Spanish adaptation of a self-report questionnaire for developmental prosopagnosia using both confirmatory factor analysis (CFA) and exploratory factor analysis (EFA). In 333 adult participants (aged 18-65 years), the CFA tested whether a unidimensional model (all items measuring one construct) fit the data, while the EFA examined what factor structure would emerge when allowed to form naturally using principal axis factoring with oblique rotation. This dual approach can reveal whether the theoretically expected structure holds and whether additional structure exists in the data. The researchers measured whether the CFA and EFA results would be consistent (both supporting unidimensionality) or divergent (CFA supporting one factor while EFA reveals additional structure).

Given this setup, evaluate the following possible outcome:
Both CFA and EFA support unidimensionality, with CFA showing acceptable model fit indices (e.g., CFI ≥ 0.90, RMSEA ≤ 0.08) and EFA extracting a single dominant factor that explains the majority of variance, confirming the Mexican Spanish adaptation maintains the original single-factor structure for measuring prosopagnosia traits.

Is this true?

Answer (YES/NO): NO